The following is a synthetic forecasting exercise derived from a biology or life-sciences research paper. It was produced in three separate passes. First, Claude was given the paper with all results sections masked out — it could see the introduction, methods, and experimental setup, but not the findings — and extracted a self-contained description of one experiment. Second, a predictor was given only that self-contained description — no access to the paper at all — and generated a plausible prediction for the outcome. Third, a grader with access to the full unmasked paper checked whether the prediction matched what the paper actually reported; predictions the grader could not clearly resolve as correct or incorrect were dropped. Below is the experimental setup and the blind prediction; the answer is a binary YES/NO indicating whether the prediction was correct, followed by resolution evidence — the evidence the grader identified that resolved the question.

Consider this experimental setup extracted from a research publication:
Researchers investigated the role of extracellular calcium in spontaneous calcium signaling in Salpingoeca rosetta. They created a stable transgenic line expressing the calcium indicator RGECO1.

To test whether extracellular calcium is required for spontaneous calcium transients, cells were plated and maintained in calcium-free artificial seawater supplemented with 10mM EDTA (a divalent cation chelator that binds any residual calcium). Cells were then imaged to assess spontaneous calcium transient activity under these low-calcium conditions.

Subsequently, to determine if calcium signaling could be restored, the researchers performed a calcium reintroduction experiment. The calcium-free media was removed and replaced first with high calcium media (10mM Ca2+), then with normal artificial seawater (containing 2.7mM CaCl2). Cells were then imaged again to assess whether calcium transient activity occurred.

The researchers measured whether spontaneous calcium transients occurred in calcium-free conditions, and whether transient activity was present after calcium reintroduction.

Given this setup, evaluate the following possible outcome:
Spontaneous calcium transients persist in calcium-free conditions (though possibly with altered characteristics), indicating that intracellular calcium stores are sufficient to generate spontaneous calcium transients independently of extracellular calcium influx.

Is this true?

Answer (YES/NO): NO